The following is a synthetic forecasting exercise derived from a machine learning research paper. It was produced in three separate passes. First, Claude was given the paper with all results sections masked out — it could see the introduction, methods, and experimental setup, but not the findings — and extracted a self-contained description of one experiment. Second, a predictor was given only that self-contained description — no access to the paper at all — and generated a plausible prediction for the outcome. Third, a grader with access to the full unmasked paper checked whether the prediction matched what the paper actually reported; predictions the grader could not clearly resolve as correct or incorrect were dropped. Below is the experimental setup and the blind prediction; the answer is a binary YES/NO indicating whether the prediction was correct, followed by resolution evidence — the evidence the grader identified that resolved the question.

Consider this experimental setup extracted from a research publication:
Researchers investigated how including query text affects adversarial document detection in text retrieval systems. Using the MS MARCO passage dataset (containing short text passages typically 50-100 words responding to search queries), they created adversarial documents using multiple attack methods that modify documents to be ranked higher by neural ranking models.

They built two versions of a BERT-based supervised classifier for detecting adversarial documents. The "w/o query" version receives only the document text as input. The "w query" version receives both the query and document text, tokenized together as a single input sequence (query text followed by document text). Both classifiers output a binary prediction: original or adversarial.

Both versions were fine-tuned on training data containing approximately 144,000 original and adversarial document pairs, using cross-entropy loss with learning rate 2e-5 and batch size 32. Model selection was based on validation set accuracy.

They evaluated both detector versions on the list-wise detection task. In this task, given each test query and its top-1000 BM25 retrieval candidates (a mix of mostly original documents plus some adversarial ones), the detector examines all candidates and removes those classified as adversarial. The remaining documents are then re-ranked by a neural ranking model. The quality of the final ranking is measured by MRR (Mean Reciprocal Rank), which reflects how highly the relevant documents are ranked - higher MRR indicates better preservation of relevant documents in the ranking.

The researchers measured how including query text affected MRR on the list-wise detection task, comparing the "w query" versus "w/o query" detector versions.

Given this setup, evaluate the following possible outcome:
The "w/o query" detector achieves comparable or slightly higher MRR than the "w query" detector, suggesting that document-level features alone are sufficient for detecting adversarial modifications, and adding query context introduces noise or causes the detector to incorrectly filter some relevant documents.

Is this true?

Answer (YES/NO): NO